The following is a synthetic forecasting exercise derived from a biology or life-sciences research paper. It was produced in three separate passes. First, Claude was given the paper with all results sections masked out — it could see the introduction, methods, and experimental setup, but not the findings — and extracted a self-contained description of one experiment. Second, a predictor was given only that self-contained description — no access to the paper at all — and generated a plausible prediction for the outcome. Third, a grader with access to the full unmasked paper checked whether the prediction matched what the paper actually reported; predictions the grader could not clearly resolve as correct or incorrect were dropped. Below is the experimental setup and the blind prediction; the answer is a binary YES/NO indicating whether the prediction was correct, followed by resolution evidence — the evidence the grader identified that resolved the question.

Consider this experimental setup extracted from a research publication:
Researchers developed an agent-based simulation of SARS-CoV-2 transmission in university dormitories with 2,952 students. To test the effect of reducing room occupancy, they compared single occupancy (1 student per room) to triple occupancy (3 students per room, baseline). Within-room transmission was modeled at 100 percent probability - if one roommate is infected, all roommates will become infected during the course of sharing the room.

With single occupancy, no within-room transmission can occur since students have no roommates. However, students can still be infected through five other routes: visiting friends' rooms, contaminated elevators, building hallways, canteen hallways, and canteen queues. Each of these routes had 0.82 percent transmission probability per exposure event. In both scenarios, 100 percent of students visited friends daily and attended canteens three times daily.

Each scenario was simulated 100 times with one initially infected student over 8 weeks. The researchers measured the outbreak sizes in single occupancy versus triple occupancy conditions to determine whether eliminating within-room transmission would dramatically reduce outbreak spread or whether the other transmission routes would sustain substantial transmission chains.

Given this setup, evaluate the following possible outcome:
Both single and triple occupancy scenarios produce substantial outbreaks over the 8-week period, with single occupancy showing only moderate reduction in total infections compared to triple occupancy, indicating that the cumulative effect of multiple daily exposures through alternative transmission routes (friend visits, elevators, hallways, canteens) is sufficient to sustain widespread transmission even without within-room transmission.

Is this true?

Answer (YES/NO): YES